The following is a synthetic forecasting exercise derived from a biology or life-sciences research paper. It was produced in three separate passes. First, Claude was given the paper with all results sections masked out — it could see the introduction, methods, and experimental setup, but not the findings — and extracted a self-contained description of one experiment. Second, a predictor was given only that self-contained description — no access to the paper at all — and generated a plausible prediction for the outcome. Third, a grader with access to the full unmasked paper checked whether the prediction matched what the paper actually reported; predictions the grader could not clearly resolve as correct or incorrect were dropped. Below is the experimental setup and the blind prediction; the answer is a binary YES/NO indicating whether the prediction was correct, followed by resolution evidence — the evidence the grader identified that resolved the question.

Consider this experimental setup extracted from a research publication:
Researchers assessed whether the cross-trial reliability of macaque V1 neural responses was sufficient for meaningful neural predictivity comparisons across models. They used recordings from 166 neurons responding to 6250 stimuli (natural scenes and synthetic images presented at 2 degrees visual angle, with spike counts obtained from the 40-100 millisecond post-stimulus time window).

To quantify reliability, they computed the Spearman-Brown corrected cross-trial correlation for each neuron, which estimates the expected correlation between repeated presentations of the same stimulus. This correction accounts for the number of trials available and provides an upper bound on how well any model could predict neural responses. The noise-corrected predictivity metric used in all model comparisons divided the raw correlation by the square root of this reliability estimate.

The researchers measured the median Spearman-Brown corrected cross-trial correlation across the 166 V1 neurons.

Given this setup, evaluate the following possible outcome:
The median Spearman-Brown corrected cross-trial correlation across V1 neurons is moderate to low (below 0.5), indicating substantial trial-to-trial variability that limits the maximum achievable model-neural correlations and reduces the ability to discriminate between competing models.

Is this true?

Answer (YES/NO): YES